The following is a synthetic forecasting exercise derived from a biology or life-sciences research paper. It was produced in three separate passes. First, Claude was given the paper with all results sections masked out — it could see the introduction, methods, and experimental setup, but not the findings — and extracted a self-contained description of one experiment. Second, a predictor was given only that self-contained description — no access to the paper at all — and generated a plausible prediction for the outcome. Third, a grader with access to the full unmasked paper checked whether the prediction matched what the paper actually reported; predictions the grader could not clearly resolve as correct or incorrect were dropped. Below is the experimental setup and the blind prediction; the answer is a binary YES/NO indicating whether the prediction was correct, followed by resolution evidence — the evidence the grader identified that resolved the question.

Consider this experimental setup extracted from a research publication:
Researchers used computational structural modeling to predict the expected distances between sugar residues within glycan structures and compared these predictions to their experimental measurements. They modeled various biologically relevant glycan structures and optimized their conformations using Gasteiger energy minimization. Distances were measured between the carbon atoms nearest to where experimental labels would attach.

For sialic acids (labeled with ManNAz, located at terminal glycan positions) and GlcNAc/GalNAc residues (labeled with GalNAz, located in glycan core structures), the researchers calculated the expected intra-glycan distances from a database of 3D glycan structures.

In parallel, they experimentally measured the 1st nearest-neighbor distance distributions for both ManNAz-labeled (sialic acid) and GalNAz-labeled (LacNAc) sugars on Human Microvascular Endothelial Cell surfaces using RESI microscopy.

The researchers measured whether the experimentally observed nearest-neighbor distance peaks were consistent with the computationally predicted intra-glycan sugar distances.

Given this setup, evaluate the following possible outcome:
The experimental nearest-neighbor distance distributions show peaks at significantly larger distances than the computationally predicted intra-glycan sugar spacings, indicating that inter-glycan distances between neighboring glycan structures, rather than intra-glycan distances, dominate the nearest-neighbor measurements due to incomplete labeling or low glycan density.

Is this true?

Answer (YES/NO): NO